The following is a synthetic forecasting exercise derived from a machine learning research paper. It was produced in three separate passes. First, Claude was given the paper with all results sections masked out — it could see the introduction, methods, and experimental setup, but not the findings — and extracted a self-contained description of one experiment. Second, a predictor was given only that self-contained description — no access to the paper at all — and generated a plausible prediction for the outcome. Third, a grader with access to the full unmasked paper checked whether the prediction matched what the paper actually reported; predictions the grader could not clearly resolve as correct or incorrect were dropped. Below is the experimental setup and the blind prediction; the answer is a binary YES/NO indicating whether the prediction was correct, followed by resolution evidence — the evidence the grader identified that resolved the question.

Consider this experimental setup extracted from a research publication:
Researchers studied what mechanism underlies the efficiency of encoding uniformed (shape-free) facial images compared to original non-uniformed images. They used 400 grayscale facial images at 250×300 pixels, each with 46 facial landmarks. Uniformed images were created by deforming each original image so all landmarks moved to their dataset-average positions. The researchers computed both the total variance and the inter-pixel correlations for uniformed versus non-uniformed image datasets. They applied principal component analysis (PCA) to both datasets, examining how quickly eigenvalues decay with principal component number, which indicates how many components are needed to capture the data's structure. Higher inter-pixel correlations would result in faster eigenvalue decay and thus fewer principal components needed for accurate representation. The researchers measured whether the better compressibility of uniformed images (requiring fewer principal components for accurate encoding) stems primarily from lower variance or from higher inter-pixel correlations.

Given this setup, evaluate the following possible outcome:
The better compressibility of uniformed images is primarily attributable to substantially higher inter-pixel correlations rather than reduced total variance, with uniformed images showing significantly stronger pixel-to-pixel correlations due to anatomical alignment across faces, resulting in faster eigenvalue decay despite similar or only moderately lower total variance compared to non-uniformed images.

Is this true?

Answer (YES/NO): YES